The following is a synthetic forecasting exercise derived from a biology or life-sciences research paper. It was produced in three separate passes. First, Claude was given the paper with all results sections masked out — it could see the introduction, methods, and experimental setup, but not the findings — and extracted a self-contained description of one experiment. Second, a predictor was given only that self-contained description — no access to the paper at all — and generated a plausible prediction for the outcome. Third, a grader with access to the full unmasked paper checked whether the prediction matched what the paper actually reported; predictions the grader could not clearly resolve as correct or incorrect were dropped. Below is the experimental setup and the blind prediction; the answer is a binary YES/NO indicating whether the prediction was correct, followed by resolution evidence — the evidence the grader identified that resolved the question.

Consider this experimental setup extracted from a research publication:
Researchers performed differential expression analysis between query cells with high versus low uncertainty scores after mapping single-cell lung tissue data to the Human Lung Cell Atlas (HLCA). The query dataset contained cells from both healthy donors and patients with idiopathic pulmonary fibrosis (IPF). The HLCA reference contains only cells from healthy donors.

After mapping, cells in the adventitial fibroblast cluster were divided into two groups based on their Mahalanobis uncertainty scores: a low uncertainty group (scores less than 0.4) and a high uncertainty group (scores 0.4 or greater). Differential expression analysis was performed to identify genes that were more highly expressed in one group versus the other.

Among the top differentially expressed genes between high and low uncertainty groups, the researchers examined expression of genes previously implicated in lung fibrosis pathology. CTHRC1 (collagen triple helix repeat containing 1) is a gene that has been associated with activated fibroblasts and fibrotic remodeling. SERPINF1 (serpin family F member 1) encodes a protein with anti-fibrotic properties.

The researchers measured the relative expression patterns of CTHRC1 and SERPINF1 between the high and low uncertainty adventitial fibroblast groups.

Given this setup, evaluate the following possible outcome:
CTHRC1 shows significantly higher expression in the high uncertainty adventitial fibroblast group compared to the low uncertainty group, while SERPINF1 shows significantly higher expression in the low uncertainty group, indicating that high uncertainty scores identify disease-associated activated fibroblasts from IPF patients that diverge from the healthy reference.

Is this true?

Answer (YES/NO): YES